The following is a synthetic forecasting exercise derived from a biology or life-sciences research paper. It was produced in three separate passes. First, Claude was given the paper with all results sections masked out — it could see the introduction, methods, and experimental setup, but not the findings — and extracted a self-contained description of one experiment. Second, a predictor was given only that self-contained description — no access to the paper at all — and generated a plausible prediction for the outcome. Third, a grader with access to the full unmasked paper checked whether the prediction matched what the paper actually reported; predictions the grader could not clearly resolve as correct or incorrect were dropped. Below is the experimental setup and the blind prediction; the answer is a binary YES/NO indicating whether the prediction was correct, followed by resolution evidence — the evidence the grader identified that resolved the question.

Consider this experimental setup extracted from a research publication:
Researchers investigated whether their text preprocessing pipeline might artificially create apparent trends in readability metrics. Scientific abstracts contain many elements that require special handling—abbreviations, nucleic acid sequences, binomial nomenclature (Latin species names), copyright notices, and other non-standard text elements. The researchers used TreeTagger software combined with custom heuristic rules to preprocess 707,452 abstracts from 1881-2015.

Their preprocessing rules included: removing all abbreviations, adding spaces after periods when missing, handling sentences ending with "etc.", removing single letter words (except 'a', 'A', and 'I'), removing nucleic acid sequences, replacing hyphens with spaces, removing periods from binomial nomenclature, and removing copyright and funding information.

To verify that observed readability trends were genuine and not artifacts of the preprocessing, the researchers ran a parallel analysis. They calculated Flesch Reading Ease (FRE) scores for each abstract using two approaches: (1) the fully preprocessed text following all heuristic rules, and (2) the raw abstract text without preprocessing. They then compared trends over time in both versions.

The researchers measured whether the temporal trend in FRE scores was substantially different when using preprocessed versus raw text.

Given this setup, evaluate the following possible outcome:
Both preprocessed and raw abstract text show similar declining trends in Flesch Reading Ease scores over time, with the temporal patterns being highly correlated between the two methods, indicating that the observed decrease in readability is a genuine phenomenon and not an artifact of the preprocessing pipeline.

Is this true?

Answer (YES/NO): YES